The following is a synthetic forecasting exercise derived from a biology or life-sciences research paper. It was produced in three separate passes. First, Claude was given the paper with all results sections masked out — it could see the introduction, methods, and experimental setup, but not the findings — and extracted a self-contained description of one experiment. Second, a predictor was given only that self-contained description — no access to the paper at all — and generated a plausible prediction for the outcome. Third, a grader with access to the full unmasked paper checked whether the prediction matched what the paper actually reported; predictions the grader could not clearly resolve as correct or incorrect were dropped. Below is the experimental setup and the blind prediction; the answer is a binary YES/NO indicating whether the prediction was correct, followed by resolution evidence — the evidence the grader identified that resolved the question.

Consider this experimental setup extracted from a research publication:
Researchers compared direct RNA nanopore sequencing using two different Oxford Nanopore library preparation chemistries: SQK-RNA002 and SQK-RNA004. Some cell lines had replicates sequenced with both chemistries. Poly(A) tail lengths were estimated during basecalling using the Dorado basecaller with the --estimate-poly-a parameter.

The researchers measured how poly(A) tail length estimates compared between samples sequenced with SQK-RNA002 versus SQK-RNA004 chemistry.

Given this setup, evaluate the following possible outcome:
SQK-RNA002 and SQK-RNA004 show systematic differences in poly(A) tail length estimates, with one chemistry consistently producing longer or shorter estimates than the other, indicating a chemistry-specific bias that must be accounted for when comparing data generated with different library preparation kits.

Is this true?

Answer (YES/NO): YES